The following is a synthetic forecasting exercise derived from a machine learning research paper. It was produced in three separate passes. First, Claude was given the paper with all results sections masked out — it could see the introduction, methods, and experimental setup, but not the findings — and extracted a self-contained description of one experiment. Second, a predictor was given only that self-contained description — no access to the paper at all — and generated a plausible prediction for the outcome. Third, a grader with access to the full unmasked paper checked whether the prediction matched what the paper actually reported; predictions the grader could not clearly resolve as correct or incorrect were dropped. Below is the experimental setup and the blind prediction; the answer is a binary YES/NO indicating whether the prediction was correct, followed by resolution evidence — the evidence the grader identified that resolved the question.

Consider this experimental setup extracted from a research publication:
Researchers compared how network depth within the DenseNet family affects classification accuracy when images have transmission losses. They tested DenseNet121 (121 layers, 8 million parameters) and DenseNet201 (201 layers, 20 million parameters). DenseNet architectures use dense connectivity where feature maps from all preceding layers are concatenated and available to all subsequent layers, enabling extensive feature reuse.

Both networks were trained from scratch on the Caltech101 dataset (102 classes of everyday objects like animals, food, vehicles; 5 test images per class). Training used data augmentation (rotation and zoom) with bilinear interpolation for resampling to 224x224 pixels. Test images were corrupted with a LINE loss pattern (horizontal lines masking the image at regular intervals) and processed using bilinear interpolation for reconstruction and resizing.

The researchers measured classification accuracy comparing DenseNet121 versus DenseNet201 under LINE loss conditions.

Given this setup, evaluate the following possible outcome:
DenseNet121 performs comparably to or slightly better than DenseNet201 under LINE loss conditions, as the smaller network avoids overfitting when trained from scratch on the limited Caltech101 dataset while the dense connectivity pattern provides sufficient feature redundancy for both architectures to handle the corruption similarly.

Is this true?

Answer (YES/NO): NO